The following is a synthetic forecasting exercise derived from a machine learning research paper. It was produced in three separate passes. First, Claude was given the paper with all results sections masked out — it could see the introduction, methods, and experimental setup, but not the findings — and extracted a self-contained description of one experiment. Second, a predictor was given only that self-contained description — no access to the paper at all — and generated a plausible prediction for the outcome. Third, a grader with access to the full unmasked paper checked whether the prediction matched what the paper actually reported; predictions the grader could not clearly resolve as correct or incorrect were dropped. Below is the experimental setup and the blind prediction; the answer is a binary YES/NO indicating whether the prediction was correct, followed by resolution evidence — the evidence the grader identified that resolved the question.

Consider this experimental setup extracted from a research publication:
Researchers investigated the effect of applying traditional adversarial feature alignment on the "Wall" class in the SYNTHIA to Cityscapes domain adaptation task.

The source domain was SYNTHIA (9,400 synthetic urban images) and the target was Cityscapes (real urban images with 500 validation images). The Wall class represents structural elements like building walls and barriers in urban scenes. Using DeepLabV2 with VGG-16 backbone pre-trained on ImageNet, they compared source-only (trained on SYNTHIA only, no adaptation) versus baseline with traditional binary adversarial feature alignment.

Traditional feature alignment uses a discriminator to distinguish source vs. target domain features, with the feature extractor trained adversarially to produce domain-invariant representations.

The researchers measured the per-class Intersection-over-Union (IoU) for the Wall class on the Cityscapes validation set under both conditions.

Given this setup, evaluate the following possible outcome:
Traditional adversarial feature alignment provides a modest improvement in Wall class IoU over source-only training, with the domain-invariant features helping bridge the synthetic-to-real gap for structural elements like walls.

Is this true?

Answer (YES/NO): NO